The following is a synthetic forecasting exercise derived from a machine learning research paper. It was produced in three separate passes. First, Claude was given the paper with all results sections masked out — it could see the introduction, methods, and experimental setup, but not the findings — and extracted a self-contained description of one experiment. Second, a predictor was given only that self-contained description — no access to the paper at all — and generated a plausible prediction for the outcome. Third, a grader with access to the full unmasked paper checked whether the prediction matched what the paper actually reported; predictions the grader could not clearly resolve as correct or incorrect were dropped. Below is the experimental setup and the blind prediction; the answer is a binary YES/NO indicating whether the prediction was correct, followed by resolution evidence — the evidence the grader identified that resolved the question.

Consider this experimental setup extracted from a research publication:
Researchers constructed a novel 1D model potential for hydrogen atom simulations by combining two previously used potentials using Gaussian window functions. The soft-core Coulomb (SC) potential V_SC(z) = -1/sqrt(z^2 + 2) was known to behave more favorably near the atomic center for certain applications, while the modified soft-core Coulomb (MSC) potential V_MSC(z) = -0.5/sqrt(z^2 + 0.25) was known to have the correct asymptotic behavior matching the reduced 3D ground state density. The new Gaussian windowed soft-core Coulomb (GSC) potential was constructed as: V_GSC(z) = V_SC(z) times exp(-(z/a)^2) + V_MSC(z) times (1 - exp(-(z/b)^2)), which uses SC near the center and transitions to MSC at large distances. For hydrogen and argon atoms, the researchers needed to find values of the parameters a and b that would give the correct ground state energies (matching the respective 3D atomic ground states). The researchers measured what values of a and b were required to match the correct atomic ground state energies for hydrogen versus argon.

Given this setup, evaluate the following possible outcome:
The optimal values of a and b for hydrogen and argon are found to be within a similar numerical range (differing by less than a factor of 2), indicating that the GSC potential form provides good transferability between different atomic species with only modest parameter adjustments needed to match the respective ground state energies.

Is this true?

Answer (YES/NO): NO